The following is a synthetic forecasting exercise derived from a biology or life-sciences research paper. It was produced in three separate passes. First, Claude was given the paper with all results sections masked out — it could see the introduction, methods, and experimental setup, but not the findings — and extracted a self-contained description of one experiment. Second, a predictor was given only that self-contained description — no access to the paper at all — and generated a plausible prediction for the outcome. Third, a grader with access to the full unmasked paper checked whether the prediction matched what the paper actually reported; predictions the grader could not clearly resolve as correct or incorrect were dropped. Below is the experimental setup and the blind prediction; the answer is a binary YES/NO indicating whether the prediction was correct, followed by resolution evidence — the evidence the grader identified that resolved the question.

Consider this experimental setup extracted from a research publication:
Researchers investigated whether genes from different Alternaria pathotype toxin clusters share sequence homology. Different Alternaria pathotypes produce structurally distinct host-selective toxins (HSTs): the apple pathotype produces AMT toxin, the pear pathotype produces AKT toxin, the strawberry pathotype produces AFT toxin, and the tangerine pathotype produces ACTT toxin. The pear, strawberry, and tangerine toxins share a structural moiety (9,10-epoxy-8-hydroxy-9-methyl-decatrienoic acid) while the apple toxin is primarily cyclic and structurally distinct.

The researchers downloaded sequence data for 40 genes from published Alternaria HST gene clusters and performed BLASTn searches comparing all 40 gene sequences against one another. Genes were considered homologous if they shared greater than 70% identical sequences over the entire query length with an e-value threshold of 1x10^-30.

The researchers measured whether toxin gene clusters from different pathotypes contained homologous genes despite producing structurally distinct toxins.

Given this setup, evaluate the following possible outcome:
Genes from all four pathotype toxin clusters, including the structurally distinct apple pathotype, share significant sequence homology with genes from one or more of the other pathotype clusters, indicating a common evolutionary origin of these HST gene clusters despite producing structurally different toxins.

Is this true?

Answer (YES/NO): YES